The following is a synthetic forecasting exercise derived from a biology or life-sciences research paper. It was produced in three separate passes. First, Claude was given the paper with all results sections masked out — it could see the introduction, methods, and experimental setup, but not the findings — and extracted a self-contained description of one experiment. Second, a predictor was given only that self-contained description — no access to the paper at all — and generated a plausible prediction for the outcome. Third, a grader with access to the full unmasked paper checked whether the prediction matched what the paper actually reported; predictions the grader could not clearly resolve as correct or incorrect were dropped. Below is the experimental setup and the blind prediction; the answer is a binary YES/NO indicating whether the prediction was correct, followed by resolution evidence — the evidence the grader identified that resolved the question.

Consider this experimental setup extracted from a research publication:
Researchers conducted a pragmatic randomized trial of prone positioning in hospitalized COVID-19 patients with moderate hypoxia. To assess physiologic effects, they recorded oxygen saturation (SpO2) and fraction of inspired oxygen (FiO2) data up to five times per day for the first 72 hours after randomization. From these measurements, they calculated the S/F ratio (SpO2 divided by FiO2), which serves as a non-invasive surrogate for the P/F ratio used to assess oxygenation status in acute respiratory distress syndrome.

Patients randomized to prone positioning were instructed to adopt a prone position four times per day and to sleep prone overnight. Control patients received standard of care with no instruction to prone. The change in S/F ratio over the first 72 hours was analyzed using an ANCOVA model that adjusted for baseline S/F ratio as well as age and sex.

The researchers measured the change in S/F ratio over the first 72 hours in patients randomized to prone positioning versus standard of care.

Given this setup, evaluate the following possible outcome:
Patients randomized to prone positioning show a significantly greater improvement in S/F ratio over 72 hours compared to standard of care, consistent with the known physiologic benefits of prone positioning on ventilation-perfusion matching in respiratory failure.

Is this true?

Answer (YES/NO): NO